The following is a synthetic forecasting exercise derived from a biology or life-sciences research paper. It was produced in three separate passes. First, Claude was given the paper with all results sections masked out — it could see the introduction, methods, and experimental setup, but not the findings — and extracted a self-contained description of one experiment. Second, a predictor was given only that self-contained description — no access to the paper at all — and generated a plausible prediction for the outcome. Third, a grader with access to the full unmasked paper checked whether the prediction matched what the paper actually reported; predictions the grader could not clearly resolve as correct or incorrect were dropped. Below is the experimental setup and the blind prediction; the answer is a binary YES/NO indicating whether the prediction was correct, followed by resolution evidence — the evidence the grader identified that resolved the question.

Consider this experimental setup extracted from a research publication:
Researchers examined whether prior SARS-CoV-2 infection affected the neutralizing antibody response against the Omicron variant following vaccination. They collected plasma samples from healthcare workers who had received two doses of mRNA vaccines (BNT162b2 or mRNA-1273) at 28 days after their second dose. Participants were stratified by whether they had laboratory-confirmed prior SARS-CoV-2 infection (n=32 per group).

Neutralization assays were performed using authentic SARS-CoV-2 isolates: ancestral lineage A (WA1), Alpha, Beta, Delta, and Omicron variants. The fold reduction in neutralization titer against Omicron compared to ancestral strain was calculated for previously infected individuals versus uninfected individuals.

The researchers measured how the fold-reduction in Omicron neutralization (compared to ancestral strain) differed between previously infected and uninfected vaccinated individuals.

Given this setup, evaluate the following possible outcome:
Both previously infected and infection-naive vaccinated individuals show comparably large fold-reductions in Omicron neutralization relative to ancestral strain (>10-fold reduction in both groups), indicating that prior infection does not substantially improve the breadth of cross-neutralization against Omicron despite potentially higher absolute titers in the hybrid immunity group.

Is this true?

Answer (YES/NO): NO